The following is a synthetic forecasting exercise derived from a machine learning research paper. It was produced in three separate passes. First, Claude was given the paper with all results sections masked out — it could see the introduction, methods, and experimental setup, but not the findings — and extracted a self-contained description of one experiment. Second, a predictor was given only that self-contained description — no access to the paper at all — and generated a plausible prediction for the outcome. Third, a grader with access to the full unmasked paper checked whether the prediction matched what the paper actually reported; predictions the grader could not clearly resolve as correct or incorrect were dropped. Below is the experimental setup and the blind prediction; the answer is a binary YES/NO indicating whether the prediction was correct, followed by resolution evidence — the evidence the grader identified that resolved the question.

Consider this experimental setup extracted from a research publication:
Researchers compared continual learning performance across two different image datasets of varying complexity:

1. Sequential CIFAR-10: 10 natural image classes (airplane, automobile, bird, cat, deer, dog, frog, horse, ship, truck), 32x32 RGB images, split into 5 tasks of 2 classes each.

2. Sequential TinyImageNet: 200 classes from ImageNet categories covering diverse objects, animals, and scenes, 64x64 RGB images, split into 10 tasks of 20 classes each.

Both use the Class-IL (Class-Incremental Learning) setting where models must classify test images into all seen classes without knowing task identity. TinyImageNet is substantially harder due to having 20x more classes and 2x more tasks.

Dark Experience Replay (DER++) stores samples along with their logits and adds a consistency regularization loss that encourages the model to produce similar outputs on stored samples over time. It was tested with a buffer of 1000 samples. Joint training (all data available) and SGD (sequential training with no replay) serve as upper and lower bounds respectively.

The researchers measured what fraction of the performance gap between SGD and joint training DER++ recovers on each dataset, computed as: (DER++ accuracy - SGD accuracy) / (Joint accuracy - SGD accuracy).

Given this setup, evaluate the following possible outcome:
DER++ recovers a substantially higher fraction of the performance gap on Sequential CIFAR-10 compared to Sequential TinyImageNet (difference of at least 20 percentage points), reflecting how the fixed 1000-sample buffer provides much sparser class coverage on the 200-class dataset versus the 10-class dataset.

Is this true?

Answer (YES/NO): YES